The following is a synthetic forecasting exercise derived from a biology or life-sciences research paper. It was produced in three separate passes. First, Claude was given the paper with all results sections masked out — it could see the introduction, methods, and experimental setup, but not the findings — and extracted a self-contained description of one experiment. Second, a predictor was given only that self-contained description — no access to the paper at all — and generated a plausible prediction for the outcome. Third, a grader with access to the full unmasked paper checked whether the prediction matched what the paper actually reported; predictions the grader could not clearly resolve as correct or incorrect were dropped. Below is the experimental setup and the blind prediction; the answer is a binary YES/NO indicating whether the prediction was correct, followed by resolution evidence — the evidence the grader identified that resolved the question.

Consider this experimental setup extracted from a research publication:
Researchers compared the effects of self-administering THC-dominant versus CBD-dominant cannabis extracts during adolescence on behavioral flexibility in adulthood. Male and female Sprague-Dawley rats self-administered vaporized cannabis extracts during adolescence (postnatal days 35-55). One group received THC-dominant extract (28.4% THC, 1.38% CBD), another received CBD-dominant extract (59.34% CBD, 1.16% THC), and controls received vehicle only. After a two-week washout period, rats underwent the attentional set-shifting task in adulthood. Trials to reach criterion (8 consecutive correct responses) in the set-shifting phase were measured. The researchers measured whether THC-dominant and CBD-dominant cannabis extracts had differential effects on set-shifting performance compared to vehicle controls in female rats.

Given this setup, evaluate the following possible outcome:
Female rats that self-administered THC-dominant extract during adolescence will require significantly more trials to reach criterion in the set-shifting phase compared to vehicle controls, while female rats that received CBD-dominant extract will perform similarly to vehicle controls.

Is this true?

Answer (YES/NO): YES